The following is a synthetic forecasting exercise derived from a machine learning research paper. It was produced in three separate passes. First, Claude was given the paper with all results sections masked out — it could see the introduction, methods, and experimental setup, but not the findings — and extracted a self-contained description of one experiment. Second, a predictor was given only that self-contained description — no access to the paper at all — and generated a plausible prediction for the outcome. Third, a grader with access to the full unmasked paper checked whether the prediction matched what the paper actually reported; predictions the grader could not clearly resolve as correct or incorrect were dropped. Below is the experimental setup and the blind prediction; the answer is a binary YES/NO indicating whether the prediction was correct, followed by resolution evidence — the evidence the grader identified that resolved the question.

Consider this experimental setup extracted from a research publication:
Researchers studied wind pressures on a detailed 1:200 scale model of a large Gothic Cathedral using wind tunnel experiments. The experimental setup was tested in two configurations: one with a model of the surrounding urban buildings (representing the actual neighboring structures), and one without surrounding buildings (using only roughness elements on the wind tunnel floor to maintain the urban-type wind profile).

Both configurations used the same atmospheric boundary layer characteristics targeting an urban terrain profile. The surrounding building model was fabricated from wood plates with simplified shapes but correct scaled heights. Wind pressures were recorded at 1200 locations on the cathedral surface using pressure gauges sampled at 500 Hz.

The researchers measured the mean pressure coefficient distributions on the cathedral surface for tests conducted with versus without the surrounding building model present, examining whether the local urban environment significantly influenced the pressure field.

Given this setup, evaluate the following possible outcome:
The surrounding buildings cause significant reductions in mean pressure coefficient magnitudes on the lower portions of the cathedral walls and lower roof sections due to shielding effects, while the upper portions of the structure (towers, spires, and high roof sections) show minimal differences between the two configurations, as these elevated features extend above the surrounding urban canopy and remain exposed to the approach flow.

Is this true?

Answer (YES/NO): NO